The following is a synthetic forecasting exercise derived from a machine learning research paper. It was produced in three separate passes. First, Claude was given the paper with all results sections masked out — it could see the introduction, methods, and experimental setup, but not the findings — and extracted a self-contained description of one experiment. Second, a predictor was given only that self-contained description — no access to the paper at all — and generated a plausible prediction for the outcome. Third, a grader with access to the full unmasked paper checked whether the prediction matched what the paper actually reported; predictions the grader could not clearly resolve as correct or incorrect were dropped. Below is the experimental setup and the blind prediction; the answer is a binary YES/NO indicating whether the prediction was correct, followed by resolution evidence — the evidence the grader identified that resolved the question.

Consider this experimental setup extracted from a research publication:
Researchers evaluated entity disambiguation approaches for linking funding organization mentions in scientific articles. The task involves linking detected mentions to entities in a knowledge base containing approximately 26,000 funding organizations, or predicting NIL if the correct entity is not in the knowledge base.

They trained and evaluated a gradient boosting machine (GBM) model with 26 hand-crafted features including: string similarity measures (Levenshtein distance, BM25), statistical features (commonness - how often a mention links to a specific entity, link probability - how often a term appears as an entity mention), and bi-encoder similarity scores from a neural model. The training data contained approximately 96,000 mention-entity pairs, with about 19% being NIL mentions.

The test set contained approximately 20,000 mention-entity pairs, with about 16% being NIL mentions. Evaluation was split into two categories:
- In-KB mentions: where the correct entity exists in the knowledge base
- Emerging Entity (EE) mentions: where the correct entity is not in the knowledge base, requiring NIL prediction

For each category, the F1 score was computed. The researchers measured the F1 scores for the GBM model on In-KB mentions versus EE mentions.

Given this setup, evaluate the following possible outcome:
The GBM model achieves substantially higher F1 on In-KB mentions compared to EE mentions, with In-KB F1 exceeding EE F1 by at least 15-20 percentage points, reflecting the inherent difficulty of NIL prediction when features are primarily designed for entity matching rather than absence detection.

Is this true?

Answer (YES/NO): NO